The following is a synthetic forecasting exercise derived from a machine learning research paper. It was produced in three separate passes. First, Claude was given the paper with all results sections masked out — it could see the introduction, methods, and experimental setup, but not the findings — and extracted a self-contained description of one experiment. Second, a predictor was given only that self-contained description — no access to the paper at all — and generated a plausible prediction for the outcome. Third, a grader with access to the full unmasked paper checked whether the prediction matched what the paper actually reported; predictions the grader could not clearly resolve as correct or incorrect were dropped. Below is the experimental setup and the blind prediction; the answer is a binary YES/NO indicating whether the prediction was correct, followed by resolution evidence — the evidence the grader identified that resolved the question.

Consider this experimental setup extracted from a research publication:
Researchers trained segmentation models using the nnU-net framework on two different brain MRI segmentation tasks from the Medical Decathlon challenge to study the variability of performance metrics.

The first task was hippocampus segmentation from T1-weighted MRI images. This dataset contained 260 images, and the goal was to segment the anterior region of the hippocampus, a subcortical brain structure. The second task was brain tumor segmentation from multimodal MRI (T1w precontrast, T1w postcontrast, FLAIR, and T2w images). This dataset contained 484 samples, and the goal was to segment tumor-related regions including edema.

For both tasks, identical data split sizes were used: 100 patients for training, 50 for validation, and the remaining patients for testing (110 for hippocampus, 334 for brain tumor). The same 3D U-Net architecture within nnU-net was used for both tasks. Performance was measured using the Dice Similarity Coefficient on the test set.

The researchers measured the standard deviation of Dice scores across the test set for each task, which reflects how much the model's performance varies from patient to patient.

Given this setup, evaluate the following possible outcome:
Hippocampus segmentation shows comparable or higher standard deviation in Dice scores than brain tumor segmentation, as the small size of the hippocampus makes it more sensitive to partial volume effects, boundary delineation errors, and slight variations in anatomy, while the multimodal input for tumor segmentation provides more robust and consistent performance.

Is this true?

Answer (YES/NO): NO